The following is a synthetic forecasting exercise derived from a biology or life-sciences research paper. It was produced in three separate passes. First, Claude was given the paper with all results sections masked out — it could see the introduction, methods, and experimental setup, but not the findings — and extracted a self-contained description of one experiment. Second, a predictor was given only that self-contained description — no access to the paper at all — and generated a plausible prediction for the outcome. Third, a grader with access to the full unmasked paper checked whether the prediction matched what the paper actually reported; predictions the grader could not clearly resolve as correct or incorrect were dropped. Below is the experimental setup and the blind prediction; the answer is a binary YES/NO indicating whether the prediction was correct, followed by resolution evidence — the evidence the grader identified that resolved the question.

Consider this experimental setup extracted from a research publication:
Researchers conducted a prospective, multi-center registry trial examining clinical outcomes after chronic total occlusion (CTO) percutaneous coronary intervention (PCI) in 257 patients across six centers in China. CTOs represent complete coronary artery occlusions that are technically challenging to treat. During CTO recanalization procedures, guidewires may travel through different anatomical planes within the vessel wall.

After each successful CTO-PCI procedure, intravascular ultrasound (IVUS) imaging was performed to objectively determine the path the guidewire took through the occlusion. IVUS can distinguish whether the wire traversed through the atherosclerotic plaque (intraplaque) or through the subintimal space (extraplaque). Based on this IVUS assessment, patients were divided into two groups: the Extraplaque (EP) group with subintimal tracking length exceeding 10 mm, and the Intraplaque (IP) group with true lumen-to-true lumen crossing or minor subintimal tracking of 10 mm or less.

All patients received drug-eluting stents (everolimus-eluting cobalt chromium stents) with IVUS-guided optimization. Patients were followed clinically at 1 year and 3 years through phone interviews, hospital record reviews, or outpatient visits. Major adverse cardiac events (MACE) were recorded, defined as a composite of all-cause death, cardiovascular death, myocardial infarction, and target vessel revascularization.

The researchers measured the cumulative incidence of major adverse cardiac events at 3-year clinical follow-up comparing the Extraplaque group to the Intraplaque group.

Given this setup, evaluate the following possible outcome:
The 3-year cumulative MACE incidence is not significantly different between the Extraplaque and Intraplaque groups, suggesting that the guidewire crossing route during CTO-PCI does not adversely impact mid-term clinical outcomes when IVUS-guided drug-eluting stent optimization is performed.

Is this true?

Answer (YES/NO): YES